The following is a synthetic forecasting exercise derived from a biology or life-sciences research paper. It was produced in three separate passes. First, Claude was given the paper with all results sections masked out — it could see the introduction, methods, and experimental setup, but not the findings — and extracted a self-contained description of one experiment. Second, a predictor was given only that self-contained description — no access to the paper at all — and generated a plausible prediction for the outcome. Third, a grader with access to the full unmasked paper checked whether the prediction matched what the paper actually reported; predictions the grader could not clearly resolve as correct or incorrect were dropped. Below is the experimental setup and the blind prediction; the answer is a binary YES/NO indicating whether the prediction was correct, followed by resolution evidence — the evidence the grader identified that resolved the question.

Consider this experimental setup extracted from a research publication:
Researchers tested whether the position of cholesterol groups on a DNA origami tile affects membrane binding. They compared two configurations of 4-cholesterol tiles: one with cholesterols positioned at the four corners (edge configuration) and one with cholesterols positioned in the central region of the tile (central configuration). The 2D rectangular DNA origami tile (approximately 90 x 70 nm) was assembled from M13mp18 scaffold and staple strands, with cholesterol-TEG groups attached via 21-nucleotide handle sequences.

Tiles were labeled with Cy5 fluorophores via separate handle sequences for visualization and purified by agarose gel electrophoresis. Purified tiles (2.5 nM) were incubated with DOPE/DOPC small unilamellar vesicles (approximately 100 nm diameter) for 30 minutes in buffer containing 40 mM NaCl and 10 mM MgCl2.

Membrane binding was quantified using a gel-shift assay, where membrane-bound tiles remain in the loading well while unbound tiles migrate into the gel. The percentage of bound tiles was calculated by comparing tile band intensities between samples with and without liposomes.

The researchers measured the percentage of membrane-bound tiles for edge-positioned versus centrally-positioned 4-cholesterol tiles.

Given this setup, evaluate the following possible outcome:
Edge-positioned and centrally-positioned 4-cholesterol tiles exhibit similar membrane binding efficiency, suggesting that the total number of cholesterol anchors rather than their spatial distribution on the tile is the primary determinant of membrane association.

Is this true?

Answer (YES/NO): NO